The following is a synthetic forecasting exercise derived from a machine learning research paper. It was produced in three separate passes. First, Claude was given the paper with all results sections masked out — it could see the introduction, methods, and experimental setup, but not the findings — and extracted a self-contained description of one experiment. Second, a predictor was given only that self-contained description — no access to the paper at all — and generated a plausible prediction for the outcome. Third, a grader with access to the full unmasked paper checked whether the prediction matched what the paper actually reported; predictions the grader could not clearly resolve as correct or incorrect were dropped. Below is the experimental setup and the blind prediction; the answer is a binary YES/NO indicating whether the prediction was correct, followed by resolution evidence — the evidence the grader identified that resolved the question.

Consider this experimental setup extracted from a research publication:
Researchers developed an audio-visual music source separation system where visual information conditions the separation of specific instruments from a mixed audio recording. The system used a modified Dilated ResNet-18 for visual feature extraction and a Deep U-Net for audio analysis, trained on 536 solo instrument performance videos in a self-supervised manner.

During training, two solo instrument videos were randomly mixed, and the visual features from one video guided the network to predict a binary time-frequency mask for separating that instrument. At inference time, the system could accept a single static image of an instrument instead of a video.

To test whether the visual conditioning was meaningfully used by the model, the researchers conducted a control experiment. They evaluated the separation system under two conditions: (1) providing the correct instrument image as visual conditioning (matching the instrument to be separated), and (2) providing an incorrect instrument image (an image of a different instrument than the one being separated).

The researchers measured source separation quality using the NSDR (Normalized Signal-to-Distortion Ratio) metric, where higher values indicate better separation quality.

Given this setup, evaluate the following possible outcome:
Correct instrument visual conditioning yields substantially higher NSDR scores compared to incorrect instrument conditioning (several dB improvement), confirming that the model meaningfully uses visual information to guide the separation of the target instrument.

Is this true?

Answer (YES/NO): YES